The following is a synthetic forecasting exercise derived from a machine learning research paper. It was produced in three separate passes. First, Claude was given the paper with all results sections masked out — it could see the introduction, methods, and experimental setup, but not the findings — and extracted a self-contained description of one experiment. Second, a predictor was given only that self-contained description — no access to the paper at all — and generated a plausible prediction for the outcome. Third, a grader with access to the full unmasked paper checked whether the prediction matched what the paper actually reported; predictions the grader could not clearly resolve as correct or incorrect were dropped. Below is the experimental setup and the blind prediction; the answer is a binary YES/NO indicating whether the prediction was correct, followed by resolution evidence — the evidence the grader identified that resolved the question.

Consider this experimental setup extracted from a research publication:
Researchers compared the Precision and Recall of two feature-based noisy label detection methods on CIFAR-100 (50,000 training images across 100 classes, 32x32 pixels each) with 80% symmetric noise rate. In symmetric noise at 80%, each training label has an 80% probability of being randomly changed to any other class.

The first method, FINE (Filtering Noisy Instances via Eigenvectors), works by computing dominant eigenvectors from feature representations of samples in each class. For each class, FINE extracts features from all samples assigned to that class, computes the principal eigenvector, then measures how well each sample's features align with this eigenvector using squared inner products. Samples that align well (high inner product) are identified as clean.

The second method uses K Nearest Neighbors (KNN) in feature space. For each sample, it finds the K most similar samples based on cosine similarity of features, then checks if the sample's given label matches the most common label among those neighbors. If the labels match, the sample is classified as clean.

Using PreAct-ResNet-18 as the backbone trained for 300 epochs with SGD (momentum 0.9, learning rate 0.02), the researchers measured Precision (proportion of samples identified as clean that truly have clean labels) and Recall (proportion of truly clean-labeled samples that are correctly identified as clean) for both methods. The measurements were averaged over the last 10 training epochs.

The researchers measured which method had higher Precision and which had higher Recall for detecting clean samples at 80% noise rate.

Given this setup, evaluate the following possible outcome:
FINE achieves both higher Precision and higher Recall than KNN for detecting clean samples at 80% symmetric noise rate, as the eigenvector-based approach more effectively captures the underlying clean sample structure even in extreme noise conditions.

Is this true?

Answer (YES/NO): NO